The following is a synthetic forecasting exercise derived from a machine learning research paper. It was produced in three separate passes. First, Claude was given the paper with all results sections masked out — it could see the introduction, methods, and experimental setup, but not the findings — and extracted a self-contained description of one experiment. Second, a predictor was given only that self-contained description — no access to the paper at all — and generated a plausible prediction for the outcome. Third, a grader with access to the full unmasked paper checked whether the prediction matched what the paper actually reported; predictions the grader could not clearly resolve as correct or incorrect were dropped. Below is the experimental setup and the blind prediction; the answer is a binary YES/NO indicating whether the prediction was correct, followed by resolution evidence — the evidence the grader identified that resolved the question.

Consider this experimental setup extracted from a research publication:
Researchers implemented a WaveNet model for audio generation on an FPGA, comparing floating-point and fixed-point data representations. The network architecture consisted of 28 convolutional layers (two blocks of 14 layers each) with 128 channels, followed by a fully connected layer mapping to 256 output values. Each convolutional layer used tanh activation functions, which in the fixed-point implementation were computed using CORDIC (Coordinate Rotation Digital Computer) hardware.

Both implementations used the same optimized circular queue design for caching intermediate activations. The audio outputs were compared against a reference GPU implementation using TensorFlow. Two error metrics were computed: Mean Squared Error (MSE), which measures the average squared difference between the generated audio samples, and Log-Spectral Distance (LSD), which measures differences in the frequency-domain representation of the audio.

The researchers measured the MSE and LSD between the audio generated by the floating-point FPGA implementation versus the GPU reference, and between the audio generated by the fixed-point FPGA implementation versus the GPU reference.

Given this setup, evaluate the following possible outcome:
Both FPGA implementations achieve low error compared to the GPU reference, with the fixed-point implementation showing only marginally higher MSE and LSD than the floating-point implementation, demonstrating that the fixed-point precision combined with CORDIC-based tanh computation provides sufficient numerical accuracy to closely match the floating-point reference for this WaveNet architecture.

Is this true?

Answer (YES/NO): NO